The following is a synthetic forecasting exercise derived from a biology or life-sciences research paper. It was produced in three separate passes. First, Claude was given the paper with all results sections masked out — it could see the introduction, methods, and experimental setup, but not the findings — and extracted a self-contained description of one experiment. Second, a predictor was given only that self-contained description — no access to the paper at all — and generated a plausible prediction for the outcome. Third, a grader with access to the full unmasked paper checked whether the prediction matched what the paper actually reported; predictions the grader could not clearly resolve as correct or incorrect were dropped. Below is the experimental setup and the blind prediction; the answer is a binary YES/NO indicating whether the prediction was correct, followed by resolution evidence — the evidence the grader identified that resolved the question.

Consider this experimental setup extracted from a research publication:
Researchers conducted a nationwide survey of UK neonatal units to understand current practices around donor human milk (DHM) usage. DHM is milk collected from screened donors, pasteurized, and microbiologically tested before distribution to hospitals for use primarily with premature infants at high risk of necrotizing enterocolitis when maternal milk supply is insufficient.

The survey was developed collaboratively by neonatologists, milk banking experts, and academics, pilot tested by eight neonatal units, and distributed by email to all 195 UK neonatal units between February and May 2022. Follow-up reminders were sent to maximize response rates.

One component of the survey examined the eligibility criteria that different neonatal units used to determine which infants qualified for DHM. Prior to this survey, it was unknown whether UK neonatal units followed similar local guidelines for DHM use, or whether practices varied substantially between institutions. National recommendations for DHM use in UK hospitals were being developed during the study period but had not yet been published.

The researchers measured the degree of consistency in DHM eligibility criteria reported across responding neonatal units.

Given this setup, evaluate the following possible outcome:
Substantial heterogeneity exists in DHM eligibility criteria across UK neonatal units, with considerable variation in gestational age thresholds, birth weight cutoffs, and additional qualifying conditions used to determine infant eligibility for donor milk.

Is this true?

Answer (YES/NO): YES